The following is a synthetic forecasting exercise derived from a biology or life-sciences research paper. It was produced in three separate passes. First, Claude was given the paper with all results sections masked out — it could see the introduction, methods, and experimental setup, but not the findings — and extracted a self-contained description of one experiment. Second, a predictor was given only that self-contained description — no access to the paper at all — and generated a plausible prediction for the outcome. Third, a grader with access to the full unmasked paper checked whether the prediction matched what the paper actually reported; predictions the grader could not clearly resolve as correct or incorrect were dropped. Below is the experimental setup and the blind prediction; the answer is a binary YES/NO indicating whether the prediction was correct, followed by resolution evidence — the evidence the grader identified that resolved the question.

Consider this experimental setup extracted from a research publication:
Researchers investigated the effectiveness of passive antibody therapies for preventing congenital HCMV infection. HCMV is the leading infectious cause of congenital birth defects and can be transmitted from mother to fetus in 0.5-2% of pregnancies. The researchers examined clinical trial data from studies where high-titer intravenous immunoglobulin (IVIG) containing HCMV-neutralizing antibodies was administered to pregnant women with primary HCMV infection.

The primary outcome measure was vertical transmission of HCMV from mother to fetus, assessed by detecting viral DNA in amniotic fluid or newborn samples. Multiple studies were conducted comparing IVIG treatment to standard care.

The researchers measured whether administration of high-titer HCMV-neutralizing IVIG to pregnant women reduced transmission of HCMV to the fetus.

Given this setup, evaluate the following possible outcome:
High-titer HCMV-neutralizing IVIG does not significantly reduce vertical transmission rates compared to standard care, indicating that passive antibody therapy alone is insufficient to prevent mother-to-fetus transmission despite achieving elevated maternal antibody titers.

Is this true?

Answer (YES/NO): YES